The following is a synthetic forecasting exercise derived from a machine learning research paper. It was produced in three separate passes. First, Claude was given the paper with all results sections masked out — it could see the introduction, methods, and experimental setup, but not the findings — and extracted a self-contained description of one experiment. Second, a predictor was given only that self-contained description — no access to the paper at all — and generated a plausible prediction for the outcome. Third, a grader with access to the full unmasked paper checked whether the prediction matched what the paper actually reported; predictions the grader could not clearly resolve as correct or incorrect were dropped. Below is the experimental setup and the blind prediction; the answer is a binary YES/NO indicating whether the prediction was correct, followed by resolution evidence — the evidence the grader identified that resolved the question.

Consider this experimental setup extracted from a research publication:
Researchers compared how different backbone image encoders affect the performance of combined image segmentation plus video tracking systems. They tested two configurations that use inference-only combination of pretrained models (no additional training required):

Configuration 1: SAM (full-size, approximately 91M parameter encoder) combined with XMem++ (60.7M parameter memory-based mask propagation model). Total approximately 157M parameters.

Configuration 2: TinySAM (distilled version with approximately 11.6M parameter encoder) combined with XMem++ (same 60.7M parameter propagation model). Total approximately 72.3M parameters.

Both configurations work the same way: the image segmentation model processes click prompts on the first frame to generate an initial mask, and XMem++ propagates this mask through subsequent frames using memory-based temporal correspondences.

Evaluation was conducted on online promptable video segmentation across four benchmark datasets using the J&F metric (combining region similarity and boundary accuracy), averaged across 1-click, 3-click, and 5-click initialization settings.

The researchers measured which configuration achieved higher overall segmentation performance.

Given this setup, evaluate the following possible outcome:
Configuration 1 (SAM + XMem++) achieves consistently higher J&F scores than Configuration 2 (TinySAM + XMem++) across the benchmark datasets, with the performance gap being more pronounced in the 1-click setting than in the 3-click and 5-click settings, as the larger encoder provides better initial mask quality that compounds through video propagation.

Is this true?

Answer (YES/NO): NO